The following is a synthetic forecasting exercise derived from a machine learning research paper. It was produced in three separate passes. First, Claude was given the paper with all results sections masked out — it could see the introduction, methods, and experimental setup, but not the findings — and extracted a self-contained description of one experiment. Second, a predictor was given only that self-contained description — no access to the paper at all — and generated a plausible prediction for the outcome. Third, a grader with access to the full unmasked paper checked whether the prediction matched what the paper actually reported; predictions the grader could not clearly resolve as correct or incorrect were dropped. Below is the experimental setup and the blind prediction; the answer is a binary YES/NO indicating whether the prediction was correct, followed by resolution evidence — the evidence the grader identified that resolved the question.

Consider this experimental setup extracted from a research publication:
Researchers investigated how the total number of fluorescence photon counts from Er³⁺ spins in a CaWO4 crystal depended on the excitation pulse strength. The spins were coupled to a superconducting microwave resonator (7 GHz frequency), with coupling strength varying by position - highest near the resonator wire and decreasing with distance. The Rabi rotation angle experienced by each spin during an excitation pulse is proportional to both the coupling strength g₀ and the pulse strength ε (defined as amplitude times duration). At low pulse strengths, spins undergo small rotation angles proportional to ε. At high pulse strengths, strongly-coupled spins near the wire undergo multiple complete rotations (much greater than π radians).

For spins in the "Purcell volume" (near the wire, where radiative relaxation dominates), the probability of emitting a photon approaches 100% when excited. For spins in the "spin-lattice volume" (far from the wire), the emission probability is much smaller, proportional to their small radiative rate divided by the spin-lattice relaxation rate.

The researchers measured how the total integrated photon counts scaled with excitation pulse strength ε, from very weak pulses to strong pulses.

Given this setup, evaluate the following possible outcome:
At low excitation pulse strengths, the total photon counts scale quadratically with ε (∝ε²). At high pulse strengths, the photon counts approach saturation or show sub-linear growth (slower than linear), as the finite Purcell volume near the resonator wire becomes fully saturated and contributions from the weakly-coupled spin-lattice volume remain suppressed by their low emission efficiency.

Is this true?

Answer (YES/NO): YES